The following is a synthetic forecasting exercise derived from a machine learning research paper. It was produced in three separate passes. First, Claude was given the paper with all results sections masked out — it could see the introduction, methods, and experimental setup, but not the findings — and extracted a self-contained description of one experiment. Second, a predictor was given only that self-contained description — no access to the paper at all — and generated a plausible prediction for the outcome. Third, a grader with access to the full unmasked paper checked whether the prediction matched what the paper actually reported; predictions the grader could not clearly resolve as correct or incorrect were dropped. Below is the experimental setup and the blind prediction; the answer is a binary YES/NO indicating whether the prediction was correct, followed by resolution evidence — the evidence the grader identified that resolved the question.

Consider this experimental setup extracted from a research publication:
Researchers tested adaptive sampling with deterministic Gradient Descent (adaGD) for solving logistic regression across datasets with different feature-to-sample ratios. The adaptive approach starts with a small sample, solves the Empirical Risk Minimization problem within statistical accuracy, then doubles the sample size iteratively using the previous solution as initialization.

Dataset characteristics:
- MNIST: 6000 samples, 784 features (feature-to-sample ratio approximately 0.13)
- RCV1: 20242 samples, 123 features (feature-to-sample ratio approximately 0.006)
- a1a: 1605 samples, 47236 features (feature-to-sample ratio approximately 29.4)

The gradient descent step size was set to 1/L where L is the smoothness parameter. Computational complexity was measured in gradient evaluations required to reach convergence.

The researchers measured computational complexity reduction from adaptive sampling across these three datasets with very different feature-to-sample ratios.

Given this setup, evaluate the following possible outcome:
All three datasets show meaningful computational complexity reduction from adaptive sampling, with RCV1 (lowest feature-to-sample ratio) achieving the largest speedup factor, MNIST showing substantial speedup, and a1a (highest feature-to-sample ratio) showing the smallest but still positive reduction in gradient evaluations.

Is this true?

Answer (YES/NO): NO